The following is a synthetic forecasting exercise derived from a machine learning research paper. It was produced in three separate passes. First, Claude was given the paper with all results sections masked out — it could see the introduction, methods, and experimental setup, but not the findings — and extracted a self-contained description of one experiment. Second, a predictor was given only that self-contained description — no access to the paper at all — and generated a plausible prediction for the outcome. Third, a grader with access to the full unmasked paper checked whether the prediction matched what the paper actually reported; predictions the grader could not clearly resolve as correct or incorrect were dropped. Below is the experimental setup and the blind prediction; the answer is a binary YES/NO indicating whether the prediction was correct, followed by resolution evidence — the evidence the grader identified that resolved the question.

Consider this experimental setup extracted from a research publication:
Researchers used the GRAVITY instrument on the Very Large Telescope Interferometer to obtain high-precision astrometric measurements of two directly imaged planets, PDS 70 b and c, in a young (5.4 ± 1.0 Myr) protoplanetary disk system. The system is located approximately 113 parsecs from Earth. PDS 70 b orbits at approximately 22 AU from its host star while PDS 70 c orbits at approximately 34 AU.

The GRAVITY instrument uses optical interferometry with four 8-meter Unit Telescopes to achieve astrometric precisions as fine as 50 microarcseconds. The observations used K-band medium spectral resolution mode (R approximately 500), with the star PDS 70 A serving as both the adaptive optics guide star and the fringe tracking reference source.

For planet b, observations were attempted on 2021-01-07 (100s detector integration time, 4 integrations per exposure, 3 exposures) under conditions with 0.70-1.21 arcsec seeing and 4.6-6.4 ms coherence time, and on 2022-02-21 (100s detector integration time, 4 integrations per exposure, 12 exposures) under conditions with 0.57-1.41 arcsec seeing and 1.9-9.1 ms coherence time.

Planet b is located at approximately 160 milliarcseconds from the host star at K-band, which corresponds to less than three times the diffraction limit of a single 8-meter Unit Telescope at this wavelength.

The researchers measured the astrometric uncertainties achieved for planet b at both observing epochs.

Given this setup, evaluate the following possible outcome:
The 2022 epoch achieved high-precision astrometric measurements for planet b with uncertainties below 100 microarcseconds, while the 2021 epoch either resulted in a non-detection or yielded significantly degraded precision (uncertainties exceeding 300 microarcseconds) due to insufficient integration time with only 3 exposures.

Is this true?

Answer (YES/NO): NO